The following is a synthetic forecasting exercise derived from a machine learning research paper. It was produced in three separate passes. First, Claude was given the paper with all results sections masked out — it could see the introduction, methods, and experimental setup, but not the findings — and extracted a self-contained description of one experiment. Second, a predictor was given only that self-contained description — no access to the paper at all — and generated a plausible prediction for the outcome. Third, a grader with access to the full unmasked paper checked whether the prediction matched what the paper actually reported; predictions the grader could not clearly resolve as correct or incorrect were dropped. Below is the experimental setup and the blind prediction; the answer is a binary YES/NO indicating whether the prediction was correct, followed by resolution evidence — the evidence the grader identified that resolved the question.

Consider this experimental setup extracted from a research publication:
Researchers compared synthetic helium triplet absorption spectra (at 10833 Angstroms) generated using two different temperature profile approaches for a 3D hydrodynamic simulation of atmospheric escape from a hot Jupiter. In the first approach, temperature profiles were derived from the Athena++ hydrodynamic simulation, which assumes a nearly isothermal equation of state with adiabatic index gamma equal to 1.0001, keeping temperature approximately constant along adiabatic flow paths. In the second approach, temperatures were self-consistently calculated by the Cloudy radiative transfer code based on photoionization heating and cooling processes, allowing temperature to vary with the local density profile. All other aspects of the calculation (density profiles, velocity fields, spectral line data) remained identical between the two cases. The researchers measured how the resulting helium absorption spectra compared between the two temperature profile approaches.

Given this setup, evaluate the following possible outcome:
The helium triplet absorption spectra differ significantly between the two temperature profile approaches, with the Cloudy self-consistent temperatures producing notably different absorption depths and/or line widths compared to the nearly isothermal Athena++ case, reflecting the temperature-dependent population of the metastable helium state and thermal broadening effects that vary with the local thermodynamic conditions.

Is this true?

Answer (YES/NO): NO